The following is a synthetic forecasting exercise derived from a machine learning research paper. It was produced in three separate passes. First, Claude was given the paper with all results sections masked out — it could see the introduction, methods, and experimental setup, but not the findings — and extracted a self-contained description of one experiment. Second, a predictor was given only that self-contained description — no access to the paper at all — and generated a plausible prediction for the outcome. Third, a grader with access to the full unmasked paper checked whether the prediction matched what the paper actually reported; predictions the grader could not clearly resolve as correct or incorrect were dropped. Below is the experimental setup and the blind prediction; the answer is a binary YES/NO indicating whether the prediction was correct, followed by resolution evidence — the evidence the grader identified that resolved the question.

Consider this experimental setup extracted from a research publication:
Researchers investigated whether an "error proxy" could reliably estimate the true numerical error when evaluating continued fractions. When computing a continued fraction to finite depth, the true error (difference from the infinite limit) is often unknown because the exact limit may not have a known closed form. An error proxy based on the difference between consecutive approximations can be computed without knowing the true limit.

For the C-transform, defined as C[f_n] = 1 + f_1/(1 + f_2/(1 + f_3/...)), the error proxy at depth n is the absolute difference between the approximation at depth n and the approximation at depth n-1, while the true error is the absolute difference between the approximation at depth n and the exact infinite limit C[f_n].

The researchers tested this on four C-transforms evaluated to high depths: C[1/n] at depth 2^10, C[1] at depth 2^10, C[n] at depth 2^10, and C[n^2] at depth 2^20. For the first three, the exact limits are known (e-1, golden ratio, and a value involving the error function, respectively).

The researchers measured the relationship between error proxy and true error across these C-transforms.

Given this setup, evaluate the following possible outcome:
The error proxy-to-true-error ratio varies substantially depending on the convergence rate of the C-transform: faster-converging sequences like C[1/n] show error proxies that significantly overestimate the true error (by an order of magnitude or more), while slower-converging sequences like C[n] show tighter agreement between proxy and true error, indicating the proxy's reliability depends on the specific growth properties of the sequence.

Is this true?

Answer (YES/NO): NO